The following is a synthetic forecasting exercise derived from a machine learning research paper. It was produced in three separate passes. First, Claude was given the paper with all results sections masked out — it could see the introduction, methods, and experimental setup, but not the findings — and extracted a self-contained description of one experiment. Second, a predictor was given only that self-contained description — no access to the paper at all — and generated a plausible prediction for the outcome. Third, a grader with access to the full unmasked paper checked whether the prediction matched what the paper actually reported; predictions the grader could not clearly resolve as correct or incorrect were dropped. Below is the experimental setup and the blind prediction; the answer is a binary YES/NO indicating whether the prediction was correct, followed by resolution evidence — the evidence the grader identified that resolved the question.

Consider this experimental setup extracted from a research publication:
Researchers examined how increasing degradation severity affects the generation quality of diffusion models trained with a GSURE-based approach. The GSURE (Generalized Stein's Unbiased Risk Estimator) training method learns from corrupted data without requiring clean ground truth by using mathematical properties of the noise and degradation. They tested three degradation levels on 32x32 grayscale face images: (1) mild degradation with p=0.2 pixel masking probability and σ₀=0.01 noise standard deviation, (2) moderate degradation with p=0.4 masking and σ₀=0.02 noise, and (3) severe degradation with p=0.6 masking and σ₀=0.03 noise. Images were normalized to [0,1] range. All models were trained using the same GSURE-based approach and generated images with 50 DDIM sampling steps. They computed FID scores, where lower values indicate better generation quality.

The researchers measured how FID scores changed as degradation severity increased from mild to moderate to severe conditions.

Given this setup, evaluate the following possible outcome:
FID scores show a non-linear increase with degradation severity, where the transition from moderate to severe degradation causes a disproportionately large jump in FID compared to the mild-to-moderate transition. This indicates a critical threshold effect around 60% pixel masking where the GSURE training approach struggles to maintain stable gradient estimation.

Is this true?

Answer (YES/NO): NO